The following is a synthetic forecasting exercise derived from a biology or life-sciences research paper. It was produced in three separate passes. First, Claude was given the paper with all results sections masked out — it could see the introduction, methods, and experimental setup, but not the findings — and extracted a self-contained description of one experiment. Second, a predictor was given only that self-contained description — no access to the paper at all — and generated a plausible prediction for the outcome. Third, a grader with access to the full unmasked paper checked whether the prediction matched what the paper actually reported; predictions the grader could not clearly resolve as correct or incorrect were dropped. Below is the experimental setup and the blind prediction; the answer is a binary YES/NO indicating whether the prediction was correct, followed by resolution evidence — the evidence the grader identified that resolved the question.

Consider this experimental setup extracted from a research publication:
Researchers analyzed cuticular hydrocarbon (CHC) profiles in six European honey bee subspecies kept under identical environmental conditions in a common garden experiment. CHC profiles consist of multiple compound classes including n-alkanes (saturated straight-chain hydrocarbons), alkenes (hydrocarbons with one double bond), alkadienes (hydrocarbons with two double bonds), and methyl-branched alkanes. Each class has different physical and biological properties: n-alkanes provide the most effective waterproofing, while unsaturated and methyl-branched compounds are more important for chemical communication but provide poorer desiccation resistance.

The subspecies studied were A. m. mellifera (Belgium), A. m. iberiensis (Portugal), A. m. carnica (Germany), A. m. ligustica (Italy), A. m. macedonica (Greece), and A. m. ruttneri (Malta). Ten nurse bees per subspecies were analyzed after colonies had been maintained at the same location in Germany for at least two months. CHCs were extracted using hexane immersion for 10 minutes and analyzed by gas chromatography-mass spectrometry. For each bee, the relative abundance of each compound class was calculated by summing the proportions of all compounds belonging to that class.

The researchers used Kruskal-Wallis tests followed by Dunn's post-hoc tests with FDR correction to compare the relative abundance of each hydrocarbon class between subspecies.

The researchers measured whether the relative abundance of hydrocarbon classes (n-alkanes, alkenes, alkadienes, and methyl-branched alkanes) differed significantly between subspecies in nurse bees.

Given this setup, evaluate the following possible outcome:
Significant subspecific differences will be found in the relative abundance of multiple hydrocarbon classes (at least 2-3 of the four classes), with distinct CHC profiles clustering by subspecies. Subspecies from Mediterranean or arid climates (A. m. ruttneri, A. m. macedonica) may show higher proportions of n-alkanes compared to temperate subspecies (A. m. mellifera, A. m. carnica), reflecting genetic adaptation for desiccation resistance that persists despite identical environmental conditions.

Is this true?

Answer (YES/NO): NO